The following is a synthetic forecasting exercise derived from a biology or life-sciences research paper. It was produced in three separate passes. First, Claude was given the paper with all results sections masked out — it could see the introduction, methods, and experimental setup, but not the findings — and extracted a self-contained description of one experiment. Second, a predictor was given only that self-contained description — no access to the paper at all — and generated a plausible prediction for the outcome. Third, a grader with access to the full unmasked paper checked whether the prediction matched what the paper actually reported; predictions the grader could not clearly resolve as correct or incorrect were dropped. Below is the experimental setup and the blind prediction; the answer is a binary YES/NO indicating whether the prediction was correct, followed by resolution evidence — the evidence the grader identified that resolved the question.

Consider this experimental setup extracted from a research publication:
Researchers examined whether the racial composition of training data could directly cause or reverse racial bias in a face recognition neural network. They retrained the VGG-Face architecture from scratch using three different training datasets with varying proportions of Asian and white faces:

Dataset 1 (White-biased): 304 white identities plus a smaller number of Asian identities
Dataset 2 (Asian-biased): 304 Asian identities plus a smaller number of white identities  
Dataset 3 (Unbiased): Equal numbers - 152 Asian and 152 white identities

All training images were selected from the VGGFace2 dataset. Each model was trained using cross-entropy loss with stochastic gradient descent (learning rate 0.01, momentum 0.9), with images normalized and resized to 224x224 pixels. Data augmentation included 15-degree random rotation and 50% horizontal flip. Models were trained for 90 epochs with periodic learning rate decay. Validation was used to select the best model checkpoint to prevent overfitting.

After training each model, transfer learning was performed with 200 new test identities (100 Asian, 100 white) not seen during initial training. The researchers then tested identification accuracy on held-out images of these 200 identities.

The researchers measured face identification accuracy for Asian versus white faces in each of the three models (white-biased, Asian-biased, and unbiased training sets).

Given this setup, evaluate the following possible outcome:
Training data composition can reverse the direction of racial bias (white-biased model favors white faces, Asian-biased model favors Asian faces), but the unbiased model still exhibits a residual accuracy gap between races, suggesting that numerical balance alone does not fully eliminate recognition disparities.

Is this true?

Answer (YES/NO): NO